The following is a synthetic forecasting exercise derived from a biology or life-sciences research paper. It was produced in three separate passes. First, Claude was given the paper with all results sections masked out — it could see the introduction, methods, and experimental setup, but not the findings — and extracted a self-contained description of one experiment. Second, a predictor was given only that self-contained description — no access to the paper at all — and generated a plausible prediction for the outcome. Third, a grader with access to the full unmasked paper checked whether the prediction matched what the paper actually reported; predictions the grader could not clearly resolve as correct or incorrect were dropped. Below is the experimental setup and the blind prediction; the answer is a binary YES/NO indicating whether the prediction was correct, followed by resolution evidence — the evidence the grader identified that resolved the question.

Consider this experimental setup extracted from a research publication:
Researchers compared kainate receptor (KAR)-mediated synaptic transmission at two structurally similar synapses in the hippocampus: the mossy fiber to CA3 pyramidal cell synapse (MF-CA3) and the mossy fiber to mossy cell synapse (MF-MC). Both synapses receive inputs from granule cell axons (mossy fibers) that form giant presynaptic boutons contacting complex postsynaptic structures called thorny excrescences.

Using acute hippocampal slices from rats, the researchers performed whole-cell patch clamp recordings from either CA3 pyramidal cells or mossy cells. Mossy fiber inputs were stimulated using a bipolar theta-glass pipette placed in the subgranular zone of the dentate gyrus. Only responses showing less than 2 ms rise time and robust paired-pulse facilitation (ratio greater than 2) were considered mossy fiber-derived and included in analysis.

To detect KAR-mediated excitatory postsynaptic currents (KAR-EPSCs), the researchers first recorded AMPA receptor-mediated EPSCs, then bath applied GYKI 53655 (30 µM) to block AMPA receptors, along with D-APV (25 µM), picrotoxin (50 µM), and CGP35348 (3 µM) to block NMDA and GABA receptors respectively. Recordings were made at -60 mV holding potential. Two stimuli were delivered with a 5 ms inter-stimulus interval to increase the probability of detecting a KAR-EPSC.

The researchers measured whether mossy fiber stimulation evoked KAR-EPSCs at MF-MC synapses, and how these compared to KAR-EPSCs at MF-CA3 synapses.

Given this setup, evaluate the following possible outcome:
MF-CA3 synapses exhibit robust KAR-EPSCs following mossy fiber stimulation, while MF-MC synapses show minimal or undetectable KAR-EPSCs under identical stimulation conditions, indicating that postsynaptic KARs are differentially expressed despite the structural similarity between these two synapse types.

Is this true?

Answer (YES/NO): YES